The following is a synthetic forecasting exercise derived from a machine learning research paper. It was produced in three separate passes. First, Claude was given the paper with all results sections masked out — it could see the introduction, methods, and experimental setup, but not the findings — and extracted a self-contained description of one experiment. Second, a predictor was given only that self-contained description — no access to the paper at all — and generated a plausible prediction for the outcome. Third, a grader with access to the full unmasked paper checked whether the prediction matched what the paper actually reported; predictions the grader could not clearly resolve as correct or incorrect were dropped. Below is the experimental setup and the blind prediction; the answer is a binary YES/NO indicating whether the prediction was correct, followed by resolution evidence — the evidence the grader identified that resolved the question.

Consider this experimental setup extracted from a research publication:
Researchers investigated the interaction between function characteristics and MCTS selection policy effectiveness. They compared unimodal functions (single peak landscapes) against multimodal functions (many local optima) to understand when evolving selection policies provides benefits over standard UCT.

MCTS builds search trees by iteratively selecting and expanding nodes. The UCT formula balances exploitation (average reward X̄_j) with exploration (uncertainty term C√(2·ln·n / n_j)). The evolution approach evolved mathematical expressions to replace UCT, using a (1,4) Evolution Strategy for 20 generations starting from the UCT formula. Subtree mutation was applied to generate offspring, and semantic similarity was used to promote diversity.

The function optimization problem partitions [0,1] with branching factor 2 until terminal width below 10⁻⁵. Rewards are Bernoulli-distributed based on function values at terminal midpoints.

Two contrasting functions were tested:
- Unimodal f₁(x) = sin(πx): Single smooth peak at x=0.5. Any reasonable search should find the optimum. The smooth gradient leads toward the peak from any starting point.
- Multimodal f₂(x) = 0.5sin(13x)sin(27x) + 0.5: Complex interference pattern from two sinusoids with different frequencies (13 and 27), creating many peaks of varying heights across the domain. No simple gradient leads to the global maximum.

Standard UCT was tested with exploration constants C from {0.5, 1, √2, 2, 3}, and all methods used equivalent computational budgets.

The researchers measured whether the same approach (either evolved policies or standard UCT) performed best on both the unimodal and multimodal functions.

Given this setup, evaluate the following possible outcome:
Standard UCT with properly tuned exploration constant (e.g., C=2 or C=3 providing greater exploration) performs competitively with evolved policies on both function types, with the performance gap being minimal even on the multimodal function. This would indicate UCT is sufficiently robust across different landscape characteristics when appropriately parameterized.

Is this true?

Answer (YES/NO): NO